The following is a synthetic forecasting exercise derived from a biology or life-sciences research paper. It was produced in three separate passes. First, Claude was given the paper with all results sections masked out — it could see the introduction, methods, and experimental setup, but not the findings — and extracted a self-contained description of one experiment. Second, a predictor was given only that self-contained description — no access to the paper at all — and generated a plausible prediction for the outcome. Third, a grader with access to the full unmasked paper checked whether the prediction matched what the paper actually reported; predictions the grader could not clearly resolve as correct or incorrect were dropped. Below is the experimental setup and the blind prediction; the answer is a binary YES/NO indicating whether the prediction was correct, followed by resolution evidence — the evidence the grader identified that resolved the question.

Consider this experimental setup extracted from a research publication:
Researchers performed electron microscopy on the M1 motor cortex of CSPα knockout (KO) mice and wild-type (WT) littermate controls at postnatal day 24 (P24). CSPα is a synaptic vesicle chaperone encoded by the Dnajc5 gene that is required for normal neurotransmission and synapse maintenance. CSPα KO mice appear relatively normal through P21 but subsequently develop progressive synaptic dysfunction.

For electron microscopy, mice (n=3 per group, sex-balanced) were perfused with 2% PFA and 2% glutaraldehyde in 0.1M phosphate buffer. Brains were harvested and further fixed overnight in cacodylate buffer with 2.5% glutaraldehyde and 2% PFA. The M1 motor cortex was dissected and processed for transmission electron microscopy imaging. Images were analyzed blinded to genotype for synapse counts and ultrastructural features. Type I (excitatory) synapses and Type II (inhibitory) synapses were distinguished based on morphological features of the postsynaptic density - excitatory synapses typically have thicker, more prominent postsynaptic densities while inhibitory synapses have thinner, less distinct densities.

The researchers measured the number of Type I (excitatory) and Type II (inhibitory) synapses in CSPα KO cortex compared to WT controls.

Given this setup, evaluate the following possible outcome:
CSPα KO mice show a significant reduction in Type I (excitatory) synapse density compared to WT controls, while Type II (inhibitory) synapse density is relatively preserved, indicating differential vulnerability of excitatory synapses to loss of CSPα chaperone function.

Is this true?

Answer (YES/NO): NO